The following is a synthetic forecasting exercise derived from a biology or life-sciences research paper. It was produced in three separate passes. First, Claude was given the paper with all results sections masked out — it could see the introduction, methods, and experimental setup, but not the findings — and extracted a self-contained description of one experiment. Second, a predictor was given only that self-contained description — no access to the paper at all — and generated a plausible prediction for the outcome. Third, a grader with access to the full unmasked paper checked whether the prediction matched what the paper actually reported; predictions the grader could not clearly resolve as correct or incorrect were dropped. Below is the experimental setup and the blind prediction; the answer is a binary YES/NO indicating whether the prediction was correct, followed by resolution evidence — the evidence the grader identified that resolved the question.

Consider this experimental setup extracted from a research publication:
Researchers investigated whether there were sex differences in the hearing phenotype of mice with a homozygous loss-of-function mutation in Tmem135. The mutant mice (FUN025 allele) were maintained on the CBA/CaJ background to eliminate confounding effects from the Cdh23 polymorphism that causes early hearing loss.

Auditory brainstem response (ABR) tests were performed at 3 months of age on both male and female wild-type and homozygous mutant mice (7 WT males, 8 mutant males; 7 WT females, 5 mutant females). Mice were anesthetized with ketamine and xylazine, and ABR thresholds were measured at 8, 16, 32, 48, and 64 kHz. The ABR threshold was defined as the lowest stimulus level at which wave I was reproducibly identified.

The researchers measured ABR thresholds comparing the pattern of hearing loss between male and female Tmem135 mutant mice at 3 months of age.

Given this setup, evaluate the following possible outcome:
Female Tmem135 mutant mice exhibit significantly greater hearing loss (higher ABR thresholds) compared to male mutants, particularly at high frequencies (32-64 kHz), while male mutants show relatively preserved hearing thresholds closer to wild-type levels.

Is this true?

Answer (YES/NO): NO